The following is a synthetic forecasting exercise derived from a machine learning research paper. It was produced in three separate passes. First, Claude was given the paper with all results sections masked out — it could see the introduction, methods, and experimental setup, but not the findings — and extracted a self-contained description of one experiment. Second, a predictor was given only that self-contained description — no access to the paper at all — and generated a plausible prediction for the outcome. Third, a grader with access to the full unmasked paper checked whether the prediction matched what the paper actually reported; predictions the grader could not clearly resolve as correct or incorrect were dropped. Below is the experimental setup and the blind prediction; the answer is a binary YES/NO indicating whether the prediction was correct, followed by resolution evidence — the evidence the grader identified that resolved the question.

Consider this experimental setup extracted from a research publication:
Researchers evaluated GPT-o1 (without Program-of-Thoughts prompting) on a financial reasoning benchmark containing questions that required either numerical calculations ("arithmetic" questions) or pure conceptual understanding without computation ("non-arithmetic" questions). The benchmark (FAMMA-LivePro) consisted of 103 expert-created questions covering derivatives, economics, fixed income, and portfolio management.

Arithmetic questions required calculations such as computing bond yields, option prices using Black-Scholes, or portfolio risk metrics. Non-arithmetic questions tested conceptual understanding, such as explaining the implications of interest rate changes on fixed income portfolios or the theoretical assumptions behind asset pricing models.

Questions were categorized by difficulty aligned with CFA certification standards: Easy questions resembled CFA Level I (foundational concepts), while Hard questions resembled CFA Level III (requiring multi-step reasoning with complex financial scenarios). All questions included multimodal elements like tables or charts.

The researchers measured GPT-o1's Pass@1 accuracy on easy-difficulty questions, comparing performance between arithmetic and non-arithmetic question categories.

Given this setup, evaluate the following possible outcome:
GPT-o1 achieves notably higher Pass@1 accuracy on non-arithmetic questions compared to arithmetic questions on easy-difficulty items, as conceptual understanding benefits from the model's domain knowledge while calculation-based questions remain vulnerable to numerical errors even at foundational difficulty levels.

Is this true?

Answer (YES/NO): YES